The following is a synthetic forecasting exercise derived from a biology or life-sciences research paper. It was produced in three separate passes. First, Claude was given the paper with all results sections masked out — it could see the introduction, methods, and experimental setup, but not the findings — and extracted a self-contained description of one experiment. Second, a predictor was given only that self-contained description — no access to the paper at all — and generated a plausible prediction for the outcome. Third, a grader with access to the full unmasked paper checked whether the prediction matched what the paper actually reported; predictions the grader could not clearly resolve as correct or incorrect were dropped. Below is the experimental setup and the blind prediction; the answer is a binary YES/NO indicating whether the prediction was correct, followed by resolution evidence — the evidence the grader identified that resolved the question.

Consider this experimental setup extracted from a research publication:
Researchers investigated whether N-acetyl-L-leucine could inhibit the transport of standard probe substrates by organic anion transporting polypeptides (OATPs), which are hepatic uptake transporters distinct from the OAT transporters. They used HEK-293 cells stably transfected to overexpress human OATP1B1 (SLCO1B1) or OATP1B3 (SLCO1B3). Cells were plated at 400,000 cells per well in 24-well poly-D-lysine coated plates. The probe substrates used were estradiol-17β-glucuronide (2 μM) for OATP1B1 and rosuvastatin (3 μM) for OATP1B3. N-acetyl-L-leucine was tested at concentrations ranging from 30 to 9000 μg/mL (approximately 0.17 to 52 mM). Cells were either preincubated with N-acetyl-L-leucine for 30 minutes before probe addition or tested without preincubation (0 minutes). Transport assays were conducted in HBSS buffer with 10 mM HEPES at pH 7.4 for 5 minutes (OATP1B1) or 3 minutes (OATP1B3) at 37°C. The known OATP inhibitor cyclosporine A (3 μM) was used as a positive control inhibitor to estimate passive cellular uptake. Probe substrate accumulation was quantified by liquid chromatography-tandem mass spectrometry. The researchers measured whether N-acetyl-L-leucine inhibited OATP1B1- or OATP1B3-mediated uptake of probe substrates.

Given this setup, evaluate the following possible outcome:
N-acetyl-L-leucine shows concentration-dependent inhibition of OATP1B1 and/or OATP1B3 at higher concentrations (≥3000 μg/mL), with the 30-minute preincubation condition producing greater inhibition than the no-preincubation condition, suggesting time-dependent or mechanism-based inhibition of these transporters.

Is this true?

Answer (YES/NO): NO